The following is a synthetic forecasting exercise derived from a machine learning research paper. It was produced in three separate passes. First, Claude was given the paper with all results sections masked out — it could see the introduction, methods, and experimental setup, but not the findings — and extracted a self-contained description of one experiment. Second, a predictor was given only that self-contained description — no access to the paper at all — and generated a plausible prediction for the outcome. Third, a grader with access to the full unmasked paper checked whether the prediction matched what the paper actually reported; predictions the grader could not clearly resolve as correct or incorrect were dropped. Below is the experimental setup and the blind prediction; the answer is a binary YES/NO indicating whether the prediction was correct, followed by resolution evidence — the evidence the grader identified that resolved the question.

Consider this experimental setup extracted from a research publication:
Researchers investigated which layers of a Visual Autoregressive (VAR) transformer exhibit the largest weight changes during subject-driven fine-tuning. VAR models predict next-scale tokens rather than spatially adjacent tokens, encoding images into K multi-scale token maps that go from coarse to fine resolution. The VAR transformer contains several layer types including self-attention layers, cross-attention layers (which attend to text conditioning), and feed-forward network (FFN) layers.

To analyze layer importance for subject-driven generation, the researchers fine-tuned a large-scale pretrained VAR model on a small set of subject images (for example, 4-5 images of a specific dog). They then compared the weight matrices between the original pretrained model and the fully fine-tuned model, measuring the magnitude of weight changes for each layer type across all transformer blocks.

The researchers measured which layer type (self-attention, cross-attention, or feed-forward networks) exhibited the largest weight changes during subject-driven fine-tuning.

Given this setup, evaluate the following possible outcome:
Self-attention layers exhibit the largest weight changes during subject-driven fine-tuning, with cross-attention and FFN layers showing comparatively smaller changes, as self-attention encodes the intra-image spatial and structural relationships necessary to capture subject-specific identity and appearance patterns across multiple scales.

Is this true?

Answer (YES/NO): NO